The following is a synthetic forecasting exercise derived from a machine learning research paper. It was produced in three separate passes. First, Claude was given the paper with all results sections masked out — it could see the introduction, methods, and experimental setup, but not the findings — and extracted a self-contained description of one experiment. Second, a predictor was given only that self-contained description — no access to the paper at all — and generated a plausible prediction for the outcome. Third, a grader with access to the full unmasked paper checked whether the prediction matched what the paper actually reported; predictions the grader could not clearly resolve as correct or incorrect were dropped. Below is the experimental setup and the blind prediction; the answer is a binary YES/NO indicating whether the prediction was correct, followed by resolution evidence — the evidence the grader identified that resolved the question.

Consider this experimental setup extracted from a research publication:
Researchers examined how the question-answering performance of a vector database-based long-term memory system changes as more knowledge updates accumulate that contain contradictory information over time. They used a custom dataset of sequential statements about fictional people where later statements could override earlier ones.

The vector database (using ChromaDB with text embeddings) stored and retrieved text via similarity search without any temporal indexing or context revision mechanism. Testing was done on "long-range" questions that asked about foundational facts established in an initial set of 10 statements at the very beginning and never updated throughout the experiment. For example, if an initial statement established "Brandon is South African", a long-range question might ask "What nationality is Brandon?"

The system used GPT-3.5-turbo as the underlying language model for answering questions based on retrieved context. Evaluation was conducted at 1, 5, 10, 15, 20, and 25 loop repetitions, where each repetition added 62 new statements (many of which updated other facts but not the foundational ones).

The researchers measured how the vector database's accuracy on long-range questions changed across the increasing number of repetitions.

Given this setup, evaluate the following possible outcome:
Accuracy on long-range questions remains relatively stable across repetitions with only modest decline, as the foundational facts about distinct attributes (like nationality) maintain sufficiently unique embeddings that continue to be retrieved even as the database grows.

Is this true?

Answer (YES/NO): NO